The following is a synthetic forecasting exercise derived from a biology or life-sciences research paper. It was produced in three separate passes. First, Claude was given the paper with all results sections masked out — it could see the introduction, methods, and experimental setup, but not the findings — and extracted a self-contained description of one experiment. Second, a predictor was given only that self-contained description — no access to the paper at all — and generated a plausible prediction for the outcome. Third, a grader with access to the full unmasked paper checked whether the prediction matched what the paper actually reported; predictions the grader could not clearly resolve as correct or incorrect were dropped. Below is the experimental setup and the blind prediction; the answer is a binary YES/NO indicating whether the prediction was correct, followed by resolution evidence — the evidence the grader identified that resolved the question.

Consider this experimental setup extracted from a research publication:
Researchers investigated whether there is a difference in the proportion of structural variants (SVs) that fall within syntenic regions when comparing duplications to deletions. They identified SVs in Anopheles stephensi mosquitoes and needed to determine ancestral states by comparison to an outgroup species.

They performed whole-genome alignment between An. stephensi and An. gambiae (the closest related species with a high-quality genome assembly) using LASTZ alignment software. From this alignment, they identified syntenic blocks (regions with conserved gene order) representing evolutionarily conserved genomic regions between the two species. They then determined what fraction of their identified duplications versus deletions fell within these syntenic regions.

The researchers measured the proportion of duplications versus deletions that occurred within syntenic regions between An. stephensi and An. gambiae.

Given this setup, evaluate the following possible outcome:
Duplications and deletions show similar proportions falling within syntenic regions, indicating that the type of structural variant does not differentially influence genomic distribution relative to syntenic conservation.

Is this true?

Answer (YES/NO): NO